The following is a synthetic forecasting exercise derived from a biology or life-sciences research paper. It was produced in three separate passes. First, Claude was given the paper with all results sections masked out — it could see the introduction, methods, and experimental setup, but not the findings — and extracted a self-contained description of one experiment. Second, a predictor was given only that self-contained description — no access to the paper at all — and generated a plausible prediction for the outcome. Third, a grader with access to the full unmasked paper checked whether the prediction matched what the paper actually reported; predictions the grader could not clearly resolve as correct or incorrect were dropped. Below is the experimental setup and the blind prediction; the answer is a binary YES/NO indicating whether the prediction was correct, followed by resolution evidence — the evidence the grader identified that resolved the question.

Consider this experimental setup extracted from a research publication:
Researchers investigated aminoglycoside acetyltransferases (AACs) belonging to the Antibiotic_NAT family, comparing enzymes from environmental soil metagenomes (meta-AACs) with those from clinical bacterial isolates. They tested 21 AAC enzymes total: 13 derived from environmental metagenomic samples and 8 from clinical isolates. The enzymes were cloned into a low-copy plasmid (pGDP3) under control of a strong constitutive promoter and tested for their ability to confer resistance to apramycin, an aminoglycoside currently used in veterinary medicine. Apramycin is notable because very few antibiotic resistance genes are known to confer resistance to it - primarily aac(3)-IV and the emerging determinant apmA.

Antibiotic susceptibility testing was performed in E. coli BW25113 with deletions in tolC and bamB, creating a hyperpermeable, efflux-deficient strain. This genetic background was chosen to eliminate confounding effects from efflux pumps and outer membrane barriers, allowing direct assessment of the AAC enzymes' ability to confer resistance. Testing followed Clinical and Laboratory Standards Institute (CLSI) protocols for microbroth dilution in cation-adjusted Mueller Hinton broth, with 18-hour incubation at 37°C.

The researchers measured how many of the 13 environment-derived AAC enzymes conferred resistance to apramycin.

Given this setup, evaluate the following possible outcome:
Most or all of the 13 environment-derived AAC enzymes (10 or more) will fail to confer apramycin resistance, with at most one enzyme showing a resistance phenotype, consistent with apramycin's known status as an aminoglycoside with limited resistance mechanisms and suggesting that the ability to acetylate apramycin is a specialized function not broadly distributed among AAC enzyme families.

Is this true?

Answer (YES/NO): NO